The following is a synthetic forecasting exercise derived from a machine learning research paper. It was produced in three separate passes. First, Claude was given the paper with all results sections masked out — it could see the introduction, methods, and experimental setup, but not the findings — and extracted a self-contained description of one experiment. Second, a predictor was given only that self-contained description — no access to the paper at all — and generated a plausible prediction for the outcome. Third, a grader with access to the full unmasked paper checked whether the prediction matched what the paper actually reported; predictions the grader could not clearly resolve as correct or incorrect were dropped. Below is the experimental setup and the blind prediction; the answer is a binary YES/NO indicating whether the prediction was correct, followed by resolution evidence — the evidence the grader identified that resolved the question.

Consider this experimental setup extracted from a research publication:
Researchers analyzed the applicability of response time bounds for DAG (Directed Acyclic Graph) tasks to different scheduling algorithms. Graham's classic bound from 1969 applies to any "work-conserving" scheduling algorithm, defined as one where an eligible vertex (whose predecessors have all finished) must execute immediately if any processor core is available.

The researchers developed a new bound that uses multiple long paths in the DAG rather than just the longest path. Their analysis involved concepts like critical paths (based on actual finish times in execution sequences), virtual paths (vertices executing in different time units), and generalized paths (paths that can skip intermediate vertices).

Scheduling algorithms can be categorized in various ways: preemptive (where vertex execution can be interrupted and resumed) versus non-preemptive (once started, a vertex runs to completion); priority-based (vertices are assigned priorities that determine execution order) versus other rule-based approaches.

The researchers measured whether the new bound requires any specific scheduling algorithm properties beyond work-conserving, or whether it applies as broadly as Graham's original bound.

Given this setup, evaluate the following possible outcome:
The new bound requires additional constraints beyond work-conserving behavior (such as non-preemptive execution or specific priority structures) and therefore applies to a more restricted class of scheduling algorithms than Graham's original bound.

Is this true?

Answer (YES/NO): NO